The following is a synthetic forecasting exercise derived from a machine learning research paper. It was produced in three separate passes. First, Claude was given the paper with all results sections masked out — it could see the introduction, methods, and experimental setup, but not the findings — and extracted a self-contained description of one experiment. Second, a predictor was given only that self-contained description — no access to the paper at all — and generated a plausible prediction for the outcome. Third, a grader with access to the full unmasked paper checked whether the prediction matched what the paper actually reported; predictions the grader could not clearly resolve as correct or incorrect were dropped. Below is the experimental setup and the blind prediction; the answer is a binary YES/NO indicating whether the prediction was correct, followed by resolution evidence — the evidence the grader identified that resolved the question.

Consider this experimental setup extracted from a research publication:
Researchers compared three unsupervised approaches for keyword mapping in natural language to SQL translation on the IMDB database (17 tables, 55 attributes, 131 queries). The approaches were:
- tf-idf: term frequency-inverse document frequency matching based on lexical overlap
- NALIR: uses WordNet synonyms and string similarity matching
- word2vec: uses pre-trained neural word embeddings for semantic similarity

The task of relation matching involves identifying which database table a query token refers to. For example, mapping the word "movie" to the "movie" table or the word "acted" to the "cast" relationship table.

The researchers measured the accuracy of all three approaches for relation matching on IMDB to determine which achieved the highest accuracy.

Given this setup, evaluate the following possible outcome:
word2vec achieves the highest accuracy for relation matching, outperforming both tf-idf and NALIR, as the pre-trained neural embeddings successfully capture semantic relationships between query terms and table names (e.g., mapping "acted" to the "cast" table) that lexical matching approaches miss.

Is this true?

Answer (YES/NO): YES